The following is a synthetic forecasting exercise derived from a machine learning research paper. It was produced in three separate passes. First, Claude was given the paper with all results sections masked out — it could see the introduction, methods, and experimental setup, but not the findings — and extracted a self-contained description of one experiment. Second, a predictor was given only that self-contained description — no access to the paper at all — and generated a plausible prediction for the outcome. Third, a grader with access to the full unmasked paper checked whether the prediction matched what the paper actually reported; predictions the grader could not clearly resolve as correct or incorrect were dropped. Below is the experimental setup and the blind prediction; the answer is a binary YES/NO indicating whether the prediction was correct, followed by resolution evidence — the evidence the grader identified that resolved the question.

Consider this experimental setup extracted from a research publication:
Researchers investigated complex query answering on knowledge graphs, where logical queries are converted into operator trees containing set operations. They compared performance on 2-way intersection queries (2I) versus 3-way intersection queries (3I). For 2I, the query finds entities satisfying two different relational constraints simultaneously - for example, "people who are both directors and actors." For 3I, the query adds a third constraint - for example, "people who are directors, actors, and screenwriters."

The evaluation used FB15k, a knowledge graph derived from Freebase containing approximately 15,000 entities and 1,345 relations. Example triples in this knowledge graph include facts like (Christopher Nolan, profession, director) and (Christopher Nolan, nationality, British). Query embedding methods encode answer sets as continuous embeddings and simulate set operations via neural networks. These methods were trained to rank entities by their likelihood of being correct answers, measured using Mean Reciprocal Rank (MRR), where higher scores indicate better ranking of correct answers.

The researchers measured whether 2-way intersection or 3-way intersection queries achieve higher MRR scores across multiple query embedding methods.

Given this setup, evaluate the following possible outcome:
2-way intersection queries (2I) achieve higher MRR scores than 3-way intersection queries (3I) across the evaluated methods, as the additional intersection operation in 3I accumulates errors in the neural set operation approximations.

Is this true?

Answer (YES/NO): NO